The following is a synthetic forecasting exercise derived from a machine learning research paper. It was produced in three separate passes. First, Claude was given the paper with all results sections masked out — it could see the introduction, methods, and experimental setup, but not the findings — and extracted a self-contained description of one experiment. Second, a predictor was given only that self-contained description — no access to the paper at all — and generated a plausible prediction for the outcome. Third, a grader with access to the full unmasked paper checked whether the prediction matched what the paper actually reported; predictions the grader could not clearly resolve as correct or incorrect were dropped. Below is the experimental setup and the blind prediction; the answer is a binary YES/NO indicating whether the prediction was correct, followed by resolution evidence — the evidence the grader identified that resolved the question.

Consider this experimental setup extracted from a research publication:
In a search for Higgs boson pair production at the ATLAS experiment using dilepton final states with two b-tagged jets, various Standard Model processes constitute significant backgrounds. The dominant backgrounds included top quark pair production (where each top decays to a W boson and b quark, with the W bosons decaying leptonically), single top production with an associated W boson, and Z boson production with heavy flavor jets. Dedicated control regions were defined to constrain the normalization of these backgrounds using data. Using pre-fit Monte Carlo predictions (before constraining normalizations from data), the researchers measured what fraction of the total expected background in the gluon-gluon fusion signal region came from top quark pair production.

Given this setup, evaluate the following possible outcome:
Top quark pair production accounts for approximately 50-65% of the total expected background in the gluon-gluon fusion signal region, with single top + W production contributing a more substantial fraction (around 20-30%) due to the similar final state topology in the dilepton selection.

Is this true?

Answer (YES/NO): NO